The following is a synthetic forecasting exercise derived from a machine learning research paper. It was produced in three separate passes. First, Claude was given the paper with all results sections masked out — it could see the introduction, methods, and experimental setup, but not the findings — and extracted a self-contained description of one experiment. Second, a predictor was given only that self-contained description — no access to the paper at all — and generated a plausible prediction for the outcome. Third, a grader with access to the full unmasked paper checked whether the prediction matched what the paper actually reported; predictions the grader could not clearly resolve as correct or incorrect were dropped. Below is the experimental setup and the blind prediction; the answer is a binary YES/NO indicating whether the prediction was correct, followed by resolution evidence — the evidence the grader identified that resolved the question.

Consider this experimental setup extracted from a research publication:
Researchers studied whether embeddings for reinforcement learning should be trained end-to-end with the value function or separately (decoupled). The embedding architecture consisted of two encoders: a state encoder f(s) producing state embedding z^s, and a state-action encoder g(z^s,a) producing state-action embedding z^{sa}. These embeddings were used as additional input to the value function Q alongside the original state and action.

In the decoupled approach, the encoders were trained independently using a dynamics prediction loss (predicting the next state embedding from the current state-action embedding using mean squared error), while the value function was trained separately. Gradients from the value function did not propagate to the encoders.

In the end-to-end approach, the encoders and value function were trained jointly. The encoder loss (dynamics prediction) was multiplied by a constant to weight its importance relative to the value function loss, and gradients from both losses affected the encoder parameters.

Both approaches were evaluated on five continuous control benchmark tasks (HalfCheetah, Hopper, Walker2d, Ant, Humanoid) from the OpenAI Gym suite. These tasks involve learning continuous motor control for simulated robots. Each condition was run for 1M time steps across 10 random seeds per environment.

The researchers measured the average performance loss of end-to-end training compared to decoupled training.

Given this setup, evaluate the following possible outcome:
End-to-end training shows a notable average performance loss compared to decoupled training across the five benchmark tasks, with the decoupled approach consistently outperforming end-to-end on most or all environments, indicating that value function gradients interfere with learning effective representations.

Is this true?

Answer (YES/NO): YES